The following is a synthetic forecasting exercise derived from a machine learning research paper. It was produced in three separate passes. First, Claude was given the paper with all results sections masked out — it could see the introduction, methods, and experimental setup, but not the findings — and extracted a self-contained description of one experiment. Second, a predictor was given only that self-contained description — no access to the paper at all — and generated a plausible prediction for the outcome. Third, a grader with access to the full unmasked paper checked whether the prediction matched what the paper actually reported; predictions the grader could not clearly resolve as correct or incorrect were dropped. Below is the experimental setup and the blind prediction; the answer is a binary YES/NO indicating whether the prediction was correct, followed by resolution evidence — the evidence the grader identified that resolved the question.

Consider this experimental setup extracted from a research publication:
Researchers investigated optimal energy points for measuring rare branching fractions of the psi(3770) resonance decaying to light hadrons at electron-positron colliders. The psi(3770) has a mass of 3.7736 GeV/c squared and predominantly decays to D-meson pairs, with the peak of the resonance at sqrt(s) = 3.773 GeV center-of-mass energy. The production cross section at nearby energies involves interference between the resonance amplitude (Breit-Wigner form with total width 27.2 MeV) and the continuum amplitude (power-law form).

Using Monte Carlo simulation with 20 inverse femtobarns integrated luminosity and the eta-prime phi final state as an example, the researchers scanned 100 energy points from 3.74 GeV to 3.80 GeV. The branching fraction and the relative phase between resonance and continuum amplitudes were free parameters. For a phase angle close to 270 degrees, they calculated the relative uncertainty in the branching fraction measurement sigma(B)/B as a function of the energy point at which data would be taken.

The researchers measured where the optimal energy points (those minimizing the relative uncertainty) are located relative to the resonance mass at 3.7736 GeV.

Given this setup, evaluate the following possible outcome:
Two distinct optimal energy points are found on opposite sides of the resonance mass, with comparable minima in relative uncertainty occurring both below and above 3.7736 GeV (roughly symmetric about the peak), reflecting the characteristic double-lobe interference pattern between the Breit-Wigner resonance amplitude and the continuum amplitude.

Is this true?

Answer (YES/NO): NO